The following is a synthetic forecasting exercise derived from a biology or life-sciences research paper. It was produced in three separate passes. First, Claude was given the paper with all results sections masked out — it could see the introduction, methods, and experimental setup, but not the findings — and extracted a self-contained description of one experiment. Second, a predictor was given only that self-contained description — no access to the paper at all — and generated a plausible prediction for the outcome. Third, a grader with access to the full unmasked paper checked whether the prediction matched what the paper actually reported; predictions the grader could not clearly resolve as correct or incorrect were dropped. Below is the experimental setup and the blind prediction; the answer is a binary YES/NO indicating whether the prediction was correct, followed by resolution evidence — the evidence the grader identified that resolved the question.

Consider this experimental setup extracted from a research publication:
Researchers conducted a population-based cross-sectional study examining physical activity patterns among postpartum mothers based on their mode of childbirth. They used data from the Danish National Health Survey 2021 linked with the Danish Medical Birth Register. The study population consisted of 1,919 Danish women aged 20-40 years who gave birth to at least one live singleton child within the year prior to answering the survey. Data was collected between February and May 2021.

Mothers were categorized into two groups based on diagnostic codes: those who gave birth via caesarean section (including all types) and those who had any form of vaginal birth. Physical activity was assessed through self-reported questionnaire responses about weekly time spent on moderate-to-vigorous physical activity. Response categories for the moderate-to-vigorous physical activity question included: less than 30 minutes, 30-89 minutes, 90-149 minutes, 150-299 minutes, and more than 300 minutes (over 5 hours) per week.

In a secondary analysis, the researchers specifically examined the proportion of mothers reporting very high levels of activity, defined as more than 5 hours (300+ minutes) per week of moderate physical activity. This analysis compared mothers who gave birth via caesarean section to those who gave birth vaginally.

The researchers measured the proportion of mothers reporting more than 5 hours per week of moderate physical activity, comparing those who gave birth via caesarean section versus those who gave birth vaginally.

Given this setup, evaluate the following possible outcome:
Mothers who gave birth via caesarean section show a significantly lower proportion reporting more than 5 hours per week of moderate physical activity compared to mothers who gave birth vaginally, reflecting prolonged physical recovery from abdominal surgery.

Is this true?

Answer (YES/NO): NO